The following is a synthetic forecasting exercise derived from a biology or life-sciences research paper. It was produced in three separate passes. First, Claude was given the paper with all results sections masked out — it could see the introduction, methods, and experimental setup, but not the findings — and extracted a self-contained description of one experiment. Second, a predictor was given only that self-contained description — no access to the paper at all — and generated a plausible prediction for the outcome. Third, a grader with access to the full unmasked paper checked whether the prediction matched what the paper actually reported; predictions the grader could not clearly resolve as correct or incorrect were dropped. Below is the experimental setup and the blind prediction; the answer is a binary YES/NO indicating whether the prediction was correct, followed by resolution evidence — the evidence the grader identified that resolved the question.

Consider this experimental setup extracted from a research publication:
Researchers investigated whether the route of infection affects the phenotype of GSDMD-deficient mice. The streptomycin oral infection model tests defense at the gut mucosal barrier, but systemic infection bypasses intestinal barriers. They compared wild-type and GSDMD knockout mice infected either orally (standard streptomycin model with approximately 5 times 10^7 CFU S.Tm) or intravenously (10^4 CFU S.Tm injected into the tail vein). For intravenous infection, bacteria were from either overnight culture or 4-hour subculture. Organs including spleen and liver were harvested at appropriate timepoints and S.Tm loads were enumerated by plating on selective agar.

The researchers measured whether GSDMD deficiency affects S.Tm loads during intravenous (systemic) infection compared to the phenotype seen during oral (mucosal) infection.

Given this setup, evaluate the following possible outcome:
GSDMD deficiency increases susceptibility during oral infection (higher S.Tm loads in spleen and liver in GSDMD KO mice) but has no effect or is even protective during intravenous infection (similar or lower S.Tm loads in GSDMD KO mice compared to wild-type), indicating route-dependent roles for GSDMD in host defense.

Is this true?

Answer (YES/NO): NO